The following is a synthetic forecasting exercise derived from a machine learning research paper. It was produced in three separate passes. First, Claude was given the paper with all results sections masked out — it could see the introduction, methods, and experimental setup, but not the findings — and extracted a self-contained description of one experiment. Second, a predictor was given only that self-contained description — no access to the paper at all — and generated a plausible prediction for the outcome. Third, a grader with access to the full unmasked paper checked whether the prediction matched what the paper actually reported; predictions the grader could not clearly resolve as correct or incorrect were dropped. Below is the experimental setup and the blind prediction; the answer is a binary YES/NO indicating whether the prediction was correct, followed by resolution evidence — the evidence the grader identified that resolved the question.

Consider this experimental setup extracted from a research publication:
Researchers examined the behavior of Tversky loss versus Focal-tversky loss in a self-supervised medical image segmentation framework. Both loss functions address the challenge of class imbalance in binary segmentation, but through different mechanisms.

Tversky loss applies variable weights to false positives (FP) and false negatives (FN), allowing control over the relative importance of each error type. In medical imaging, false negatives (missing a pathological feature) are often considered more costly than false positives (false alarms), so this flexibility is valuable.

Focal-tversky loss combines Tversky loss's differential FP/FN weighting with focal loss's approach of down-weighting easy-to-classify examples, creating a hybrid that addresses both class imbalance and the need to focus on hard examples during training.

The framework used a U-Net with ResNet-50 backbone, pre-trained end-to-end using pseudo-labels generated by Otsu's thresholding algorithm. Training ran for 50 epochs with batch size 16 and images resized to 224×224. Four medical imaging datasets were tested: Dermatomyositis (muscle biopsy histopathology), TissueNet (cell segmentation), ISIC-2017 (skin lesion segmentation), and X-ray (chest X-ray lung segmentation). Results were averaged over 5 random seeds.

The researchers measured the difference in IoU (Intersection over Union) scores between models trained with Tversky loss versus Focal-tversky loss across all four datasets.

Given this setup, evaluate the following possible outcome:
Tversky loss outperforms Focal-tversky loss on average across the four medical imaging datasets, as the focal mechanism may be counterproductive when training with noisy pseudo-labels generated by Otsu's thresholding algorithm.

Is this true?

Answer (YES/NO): NO